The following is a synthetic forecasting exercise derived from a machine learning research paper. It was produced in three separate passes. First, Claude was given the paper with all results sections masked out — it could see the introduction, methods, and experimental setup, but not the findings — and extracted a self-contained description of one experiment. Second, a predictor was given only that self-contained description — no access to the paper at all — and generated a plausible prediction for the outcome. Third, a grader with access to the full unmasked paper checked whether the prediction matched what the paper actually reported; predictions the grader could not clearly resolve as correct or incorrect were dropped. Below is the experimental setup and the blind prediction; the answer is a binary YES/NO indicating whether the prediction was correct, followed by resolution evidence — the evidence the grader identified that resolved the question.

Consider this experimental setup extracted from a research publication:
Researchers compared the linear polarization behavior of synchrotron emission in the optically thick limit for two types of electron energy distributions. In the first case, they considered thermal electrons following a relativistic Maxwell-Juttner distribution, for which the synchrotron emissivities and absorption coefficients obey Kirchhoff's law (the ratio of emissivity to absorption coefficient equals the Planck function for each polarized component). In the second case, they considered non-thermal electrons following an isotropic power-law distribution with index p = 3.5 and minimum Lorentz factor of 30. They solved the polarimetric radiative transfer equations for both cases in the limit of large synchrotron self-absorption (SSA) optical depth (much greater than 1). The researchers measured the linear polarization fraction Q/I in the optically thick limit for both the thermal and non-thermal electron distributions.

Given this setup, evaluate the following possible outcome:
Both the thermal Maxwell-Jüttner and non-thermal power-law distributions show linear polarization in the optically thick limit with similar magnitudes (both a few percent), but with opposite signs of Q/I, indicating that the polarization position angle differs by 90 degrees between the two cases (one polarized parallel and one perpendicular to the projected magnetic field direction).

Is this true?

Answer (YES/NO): NO